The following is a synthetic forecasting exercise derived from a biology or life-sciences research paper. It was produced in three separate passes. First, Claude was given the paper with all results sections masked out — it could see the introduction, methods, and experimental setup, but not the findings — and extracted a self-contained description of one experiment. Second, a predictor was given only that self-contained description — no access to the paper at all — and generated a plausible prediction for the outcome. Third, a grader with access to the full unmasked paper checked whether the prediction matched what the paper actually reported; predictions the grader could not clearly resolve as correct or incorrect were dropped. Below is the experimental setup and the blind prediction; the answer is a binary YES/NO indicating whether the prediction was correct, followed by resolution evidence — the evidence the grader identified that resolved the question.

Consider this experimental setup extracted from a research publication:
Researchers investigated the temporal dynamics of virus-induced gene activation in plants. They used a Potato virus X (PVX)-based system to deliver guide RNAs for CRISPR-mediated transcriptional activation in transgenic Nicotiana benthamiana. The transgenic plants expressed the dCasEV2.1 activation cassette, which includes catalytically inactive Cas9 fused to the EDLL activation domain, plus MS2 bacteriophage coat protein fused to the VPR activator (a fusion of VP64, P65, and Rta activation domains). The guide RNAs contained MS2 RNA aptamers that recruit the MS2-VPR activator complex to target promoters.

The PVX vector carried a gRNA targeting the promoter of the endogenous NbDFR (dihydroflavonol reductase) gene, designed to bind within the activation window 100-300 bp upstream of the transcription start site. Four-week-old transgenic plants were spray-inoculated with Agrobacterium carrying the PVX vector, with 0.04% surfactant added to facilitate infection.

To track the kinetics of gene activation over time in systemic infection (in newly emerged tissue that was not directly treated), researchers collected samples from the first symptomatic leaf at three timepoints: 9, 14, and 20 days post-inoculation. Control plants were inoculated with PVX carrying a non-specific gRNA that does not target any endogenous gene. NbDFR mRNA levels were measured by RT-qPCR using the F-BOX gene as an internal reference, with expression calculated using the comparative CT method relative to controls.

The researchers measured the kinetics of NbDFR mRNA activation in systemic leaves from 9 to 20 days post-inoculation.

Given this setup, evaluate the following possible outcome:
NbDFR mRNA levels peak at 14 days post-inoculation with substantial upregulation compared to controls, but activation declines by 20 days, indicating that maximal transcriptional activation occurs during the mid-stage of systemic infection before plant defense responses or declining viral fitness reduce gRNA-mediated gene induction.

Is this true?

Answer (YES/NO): YES